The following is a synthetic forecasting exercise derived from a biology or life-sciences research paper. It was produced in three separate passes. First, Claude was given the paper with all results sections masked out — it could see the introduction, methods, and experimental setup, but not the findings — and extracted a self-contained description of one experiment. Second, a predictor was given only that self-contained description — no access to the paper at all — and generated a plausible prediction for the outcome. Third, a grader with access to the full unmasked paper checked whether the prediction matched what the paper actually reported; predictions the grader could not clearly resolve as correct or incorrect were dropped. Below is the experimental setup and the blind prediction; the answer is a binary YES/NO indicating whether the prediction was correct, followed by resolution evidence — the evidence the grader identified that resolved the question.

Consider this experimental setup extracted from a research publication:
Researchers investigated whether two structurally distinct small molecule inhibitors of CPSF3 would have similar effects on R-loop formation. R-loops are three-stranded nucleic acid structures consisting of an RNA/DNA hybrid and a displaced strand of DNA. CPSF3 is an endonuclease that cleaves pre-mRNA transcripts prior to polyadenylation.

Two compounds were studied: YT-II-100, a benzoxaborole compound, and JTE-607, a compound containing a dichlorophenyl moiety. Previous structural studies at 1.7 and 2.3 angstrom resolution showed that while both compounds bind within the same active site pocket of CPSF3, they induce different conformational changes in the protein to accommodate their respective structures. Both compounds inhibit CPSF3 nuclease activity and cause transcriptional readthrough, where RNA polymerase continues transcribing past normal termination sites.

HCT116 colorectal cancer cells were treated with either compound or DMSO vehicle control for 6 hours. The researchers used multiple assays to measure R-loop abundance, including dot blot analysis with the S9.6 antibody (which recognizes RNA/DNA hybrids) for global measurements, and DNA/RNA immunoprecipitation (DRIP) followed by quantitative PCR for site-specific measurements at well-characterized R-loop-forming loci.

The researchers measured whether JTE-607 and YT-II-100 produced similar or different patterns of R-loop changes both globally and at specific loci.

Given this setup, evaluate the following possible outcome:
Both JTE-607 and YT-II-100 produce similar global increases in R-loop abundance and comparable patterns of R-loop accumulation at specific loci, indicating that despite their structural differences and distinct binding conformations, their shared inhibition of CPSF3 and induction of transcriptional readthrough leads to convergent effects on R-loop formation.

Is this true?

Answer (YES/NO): NO